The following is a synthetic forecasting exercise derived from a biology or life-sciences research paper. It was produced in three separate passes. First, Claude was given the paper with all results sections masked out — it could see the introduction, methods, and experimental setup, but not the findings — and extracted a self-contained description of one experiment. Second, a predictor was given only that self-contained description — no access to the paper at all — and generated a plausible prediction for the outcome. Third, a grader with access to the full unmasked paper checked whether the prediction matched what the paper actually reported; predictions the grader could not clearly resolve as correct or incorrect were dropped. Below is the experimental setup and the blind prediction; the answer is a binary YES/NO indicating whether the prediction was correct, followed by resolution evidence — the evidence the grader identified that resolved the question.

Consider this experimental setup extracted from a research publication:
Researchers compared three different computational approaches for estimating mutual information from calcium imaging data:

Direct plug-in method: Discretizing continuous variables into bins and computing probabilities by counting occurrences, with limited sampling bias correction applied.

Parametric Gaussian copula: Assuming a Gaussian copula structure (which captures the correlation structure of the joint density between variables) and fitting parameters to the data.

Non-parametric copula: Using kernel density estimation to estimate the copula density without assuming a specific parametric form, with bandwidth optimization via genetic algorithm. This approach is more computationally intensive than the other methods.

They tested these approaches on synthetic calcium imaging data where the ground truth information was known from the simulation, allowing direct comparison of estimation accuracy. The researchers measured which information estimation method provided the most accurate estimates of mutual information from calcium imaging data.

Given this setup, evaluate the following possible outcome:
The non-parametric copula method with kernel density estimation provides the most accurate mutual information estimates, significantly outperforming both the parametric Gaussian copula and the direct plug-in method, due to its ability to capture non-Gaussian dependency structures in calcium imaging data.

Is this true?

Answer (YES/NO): YES